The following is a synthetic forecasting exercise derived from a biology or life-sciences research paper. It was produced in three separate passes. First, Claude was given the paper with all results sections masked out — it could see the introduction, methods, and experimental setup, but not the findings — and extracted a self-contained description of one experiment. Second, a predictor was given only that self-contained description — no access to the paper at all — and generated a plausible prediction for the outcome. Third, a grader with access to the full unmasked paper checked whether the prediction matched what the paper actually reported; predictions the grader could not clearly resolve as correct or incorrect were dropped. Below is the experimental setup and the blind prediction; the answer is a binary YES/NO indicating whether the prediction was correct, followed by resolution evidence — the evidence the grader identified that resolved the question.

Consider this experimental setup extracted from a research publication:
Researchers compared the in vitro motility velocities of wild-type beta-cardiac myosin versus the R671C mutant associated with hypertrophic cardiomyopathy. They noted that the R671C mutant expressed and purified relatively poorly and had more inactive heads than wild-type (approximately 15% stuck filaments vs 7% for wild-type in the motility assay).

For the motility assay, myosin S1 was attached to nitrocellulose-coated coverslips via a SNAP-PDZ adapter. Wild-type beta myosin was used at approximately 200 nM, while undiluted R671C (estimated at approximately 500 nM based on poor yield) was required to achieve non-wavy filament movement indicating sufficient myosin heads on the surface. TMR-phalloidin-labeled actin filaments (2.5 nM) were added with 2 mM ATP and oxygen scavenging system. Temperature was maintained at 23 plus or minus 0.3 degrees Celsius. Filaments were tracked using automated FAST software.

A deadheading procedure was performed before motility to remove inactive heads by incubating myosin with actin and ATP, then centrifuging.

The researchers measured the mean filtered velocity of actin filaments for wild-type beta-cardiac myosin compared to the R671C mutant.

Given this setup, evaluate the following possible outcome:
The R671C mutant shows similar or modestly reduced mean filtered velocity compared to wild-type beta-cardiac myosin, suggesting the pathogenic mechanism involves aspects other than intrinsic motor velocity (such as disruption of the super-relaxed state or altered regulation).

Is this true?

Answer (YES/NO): NO